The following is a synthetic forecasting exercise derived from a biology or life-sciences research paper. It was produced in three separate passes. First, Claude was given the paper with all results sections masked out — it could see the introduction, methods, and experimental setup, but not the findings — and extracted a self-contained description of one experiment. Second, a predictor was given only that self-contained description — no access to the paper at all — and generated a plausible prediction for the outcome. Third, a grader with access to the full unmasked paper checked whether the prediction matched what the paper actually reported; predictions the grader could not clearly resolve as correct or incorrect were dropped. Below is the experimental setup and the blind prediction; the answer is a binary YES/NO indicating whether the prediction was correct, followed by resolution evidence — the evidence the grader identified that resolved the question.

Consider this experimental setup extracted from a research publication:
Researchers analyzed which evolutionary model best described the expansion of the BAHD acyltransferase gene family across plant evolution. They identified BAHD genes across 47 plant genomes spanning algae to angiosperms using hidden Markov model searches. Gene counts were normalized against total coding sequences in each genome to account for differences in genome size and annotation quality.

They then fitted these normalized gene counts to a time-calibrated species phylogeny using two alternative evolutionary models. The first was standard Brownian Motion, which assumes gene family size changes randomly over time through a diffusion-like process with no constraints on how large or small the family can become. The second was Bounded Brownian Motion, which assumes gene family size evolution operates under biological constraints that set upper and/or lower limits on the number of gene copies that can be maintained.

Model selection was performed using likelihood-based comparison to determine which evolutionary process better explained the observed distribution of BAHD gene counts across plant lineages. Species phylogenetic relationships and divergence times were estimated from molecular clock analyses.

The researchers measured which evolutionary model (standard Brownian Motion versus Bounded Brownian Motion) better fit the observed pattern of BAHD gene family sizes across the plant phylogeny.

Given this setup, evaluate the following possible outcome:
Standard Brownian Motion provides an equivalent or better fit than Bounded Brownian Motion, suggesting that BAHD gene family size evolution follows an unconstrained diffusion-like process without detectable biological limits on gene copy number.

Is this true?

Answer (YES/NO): NO